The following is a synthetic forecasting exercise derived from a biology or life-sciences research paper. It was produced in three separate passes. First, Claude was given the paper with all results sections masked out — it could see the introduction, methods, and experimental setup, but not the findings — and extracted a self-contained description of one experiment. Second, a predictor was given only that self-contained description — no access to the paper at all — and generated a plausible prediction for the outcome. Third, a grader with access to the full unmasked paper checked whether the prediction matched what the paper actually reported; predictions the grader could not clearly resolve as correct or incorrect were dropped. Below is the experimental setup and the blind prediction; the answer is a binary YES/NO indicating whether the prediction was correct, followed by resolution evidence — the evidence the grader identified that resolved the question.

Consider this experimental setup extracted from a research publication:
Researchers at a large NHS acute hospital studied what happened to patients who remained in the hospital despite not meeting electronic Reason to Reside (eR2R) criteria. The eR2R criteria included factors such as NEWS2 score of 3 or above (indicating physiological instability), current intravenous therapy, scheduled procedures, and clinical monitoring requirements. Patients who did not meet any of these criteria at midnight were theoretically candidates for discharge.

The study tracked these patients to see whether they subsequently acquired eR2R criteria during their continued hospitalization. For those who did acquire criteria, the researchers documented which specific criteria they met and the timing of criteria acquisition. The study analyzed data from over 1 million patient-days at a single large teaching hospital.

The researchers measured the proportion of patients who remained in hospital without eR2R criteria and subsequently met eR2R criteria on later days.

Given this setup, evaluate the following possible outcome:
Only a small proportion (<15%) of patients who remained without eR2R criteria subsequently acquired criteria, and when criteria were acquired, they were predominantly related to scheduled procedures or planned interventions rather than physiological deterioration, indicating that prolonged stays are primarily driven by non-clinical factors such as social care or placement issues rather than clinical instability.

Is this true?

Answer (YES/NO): NO